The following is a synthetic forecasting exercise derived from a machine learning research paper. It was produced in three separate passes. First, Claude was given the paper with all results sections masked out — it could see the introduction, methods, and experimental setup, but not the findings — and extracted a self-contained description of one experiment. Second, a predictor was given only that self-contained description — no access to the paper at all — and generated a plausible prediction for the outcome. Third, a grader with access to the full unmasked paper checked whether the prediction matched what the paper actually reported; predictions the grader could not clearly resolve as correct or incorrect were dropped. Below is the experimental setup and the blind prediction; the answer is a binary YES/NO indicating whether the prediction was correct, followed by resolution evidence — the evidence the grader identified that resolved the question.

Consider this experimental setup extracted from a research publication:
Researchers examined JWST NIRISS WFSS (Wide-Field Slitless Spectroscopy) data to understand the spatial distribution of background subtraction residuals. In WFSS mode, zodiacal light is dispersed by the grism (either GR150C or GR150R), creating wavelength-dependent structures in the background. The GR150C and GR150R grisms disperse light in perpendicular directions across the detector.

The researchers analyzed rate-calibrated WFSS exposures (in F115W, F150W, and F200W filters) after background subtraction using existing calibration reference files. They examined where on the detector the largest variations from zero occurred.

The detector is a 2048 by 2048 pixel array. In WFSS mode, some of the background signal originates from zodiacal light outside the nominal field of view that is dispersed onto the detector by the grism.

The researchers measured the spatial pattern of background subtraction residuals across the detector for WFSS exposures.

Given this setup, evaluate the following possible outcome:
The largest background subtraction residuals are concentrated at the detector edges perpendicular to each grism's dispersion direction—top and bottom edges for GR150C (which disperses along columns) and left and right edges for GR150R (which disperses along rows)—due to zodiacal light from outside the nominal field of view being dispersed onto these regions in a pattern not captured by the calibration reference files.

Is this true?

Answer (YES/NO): NO